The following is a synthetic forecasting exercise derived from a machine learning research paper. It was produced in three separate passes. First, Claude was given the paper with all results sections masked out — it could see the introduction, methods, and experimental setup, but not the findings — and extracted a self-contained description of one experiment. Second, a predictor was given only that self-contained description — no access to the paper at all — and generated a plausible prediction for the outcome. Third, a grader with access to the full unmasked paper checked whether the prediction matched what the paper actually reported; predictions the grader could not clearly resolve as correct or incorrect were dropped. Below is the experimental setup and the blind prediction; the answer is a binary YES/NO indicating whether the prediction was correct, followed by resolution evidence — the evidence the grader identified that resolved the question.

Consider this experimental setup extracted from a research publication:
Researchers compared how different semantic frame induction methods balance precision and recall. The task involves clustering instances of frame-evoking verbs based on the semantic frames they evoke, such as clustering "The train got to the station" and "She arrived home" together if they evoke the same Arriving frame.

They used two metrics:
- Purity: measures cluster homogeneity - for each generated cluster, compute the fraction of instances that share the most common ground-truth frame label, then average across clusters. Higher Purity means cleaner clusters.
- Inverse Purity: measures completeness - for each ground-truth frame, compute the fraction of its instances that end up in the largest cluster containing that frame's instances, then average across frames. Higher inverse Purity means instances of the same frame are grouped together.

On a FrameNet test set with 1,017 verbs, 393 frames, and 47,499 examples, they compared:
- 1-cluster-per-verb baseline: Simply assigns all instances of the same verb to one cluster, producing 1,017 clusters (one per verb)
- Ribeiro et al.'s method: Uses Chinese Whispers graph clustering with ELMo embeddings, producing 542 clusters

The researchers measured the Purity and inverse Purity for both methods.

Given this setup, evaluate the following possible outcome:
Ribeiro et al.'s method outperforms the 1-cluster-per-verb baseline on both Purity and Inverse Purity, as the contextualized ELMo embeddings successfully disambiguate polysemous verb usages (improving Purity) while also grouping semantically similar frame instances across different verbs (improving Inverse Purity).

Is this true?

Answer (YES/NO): NO